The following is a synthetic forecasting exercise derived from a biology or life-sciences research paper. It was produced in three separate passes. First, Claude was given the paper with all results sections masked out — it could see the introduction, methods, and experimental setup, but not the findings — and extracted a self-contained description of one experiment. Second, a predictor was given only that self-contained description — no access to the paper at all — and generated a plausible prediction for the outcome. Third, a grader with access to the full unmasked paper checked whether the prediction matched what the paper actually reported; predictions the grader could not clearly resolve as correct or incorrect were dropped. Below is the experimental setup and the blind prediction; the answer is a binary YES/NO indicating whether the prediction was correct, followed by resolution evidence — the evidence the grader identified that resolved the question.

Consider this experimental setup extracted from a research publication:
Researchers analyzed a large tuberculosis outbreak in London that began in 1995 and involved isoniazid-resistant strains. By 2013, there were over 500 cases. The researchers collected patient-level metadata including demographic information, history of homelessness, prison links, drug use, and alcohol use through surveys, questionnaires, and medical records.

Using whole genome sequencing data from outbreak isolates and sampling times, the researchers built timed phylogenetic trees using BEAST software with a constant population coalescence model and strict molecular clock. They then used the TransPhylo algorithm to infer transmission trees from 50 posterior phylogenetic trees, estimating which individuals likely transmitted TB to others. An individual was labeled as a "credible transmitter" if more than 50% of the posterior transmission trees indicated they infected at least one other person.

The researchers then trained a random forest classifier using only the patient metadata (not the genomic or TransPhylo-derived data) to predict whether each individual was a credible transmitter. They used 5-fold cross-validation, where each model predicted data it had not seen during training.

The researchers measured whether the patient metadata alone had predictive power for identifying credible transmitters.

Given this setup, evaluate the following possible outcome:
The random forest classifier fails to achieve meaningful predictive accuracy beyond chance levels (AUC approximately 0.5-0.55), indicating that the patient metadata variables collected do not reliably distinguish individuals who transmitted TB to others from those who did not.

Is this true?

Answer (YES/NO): NO